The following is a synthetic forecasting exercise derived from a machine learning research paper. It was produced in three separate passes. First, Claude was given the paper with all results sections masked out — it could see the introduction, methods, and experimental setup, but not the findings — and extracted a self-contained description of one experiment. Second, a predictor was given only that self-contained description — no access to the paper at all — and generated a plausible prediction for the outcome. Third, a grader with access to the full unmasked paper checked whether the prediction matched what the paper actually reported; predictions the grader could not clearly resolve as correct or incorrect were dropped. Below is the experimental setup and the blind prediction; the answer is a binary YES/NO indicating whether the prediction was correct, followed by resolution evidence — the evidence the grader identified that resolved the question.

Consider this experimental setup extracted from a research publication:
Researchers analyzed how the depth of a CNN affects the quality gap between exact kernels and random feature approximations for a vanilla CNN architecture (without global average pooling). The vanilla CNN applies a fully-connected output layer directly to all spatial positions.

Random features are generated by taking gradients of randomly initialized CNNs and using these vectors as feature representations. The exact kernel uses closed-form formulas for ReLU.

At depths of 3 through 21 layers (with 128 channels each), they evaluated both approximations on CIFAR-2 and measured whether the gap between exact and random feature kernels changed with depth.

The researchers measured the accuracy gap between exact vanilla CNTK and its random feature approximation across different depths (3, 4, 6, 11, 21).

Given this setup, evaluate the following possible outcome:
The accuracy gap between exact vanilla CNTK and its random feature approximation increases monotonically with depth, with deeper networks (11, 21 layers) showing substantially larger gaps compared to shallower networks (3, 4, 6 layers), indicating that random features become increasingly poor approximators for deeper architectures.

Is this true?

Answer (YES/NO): NO